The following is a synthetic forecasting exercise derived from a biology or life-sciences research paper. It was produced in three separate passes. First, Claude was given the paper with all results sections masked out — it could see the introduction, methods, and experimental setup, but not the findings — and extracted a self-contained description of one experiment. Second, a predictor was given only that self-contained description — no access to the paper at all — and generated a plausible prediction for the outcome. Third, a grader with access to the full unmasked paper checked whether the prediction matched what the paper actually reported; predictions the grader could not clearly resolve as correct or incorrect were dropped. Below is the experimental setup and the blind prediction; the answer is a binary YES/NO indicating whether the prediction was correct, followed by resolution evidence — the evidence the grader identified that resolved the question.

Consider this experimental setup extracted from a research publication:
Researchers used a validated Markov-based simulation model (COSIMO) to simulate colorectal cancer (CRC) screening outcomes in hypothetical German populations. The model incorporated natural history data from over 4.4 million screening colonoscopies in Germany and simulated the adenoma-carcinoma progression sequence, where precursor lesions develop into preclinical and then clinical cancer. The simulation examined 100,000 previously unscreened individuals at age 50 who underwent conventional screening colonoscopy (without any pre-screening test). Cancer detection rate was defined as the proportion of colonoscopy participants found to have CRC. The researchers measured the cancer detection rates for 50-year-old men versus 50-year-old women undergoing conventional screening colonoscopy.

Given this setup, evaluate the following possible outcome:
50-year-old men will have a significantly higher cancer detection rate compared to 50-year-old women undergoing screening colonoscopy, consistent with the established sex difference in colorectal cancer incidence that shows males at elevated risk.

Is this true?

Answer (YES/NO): YES